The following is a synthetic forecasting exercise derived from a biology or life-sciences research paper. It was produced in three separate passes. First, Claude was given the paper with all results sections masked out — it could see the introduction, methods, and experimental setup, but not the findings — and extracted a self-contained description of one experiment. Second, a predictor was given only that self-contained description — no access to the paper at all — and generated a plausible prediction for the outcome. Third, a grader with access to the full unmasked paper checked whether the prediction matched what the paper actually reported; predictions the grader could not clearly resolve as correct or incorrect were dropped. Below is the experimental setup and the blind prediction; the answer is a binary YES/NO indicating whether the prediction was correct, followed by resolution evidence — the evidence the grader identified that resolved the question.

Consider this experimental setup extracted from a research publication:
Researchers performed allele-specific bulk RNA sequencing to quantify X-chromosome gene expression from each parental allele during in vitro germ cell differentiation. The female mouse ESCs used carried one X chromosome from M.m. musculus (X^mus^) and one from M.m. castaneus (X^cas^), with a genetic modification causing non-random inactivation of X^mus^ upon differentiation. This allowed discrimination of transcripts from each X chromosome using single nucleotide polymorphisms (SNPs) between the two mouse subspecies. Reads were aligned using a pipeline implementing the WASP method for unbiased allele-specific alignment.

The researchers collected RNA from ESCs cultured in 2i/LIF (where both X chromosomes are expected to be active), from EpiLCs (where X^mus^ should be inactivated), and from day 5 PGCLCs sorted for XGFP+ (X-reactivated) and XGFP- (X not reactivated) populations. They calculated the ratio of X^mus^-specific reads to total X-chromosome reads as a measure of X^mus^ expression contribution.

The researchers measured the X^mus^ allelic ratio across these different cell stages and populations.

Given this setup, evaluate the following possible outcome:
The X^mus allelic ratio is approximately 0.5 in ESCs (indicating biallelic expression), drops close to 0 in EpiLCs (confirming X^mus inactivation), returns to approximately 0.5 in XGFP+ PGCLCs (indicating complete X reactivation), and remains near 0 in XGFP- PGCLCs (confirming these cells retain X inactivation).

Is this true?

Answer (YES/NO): NO